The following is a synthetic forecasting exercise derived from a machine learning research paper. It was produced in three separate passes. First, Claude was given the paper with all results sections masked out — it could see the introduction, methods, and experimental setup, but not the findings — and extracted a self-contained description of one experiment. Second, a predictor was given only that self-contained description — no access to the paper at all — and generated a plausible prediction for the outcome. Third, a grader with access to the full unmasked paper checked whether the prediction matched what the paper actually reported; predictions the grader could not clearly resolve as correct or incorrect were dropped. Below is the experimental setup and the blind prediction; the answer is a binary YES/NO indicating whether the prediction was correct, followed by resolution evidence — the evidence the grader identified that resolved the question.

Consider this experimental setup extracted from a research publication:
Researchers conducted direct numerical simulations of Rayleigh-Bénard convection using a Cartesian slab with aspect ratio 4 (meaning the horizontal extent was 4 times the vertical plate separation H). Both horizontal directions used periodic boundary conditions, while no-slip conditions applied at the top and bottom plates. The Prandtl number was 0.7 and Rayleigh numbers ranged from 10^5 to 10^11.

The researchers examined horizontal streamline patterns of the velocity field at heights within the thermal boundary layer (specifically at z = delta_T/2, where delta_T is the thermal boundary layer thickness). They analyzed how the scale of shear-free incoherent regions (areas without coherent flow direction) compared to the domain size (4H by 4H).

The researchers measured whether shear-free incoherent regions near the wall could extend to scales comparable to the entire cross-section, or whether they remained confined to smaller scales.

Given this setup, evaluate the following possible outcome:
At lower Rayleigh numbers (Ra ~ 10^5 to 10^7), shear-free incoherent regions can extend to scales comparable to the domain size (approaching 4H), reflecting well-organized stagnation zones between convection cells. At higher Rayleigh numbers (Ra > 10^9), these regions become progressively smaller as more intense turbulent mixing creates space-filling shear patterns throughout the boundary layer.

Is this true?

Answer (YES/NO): NO